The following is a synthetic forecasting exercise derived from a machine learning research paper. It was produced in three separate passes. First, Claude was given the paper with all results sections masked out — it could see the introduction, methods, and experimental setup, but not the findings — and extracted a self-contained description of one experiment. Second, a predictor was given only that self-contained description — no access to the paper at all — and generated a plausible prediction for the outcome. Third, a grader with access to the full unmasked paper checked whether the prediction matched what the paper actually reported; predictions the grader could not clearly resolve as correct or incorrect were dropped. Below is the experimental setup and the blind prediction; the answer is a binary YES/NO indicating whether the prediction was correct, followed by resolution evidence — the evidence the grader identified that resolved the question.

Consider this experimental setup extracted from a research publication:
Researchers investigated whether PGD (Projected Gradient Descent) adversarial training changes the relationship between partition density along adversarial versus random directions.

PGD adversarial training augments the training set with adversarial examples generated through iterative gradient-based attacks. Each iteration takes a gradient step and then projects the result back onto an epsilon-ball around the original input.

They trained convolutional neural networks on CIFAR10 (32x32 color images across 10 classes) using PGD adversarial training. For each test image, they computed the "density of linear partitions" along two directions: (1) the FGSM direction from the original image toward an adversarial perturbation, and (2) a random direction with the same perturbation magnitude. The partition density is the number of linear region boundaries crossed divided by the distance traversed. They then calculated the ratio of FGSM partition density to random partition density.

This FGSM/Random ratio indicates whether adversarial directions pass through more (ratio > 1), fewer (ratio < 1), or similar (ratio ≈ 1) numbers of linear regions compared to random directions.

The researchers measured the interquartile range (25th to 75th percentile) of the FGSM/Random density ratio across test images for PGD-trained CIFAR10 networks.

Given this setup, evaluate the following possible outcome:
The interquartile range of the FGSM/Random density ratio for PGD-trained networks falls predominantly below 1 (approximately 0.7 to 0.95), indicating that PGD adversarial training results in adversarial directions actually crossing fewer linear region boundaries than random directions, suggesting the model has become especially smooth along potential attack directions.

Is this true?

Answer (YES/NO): NO